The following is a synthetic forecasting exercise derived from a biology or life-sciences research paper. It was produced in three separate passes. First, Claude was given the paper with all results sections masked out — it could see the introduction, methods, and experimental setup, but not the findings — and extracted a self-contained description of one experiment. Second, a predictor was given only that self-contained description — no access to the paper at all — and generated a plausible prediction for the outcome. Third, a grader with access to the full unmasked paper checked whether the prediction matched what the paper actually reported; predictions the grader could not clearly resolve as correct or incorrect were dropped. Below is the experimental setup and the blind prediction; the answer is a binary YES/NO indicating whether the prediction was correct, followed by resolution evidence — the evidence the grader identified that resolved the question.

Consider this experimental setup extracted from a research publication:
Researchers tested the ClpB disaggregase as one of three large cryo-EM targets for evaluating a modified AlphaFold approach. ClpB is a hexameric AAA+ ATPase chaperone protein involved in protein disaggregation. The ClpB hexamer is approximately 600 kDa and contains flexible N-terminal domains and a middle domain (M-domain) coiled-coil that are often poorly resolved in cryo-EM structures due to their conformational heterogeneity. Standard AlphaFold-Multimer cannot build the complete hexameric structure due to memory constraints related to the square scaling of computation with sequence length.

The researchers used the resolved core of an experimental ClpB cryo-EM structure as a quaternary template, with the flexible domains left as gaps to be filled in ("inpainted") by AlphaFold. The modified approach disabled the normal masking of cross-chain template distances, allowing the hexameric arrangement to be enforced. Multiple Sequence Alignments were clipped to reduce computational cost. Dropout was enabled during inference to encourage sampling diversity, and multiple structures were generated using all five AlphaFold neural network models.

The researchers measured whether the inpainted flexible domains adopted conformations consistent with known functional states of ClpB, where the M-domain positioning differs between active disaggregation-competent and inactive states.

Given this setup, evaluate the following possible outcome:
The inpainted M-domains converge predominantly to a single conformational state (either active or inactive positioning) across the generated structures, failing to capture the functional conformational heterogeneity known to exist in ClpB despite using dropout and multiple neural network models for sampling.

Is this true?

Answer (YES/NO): NO